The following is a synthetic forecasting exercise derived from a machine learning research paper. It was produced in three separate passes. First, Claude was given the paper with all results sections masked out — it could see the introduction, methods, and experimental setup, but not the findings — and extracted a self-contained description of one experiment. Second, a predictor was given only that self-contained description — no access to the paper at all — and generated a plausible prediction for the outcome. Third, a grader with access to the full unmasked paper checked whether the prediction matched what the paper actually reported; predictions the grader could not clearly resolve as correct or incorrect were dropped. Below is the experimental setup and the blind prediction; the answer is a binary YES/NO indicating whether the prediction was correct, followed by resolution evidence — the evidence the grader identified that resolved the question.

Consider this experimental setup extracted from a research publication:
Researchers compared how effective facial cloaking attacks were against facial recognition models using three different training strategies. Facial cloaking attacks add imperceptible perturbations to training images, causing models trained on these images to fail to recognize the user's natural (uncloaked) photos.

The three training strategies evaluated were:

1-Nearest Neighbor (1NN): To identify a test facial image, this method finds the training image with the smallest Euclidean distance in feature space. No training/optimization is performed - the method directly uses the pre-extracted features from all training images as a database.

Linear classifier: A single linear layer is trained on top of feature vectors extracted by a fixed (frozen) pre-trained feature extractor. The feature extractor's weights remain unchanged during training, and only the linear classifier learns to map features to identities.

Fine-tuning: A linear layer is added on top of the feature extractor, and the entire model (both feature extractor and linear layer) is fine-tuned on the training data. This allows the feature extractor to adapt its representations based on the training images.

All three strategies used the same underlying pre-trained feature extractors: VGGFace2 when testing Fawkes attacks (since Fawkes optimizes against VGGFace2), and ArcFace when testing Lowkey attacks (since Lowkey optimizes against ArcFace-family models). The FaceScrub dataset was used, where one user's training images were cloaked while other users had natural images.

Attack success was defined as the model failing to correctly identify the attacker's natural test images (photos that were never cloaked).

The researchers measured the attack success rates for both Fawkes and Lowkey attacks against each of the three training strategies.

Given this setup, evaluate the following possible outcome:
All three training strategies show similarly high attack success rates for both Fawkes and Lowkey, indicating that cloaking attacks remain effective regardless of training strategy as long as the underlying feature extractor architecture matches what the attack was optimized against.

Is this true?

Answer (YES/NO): YES